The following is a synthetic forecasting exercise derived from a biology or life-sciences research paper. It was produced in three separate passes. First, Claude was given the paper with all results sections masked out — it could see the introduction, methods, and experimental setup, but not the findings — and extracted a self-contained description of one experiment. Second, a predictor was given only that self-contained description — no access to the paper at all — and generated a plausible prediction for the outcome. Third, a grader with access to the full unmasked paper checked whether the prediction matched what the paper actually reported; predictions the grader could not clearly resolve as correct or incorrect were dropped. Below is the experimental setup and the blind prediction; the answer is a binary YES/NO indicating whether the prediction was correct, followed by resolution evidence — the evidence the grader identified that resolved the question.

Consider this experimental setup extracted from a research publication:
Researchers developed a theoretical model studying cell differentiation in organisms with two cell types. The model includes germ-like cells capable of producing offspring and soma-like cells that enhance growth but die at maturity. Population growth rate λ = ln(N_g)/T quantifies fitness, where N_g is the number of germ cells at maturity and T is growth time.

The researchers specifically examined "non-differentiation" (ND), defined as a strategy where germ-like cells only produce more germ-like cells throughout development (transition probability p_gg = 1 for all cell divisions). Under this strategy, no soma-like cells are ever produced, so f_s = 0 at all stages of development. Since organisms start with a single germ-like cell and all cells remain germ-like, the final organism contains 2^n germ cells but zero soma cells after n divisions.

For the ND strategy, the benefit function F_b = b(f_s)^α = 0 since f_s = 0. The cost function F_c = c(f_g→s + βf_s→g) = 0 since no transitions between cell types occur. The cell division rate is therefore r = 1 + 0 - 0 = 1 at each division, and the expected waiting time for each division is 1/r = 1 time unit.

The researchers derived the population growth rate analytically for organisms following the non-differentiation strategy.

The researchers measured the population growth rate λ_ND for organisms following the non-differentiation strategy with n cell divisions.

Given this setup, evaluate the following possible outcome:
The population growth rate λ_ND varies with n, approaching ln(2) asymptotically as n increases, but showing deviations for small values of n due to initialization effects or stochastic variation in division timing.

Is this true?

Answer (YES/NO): NO